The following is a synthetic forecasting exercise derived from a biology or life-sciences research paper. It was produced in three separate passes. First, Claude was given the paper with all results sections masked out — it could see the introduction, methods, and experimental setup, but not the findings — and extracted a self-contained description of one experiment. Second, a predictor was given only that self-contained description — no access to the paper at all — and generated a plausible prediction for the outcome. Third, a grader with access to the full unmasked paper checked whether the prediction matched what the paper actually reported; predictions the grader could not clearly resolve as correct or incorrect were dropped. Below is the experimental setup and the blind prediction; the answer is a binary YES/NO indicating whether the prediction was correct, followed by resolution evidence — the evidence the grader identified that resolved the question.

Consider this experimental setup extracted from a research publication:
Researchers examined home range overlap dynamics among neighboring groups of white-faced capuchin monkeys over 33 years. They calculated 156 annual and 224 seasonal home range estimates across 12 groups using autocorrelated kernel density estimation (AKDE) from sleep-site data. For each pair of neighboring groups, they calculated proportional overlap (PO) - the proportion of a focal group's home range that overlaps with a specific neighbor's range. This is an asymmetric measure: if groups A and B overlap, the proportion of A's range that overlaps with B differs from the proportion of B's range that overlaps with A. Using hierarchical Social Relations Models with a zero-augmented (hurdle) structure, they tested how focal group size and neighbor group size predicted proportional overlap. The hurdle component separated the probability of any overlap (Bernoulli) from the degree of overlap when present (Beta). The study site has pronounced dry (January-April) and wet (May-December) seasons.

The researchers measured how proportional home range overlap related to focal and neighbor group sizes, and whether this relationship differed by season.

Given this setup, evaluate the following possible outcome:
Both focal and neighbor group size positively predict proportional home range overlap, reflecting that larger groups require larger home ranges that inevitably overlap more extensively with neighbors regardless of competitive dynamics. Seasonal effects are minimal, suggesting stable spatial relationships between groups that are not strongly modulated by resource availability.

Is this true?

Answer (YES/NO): NO